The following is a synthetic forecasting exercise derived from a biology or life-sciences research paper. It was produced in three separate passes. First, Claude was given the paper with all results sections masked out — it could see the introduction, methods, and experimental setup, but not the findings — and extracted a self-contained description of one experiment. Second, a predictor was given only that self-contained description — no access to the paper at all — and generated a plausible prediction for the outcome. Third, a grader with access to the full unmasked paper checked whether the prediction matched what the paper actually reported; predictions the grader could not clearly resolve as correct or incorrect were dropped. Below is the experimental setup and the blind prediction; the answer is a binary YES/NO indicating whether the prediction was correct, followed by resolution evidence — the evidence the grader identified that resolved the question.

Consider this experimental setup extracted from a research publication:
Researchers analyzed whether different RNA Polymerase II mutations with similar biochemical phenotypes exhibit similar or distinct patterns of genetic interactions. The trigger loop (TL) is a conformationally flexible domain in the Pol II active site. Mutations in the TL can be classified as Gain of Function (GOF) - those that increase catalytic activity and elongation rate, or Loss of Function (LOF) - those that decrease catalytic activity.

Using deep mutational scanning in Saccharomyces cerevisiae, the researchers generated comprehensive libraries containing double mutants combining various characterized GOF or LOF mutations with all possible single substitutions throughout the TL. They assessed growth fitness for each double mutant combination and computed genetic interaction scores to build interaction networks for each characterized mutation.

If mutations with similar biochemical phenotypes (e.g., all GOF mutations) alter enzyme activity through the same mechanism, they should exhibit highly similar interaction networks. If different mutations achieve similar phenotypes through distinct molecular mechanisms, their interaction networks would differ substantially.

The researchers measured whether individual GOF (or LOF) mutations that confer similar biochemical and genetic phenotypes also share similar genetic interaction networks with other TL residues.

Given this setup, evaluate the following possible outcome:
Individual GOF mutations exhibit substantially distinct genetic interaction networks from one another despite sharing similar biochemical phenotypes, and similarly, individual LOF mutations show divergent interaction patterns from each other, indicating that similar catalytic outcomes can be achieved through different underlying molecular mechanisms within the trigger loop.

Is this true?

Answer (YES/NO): YES